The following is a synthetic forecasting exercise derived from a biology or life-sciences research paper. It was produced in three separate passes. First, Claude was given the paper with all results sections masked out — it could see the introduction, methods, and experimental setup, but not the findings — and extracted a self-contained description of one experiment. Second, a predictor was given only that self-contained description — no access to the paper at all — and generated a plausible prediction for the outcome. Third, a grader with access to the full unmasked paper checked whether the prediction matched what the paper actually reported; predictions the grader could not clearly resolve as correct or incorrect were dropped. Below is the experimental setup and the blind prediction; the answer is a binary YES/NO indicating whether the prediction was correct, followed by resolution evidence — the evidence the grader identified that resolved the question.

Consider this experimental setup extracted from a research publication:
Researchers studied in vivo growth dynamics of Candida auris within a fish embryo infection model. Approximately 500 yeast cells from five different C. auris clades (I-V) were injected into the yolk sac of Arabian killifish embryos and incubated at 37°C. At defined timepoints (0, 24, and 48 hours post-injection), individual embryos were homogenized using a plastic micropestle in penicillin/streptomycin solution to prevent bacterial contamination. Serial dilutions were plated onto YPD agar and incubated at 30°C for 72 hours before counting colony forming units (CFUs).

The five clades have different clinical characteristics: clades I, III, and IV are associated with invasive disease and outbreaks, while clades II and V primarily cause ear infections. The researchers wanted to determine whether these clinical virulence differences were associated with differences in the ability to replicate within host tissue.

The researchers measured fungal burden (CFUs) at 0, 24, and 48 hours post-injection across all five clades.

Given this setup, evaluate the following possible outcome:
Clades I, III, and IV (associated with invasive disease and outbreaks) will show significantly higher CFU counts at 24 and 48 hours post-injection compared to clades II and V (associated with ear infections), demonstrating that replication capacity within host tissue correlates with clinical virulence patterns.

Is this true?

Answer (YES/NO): NO